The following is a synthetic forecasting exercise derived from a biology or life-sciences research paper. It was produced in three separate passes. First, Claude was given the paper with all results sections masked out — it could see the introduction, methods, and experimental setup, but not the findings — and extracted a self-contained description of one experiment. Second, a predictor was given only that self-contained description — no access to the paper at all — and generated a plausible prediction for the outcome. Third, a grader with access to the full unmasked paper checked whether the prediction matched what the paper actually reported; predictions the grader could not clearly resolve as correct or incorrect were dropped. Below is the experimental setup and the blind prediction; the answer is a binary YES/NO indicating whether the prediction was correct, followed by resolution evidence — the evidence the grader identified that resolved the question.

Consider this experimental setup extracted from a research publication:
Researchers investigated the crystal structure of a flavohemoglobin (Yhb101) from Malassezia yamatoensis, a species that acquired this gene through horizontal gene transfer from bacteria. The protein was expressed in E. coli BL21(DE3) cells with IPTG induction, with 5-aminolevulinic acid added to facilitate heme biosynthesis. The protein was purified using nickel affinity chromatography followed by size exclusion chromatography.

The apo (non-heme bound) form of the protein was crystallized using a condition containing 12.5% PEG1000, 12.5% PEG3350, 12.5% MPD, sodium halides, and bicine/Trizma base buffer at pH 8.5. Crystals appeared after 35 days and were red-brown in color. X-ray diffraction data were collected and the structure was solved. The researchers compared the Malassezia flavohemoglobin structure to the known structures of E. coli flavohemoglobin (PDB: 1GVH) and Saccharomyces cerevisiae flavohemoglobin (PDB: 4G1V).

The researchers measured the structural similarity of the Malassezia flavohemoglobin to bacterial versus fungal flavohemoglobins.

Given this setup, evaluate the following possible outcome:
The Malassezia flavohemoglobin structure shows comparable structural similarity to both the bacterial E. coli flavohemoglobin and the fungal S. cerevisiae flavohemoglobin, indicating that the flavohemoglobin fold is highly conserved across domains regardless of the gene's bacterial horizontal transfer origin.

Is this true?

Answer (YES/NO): YES